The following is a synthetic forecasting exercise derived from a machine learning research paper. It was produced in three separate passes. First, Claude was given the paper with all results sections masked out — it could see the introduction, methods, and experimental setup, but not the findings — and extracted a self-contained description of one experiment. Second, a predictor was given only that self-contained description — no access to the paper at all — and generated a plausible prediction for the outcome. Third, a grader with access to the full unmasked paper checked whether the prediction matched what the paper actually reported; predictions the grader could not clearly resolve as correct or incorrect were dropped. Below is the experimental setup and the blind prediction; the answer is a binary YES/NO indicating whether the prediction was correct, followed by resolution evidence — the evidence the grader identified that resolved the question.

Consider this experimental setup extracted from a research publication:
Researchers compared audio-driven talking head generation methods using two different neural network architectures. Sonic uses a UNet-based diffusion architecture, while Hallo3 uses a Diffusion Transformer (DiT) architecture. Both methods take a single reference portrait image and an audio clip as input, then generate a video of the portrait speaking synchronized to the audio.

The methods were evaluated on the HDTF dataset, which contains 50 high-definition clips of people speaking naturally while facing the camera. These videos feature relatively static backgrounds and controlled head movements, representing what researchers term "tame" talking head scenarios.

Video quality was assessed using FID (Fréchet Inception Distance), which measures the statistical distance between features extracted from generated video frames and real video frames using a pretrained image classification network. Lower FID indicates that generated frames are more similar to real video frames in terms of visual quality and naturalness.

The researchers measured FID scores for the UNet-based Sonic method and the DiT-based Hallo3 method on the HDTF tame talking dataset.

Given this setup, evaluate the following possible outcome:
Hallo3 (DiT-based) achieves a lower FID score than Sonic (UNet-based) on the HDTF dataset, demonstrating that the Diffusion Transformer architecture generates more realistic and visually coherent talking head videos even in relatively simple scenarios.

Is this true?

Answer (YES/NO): NO